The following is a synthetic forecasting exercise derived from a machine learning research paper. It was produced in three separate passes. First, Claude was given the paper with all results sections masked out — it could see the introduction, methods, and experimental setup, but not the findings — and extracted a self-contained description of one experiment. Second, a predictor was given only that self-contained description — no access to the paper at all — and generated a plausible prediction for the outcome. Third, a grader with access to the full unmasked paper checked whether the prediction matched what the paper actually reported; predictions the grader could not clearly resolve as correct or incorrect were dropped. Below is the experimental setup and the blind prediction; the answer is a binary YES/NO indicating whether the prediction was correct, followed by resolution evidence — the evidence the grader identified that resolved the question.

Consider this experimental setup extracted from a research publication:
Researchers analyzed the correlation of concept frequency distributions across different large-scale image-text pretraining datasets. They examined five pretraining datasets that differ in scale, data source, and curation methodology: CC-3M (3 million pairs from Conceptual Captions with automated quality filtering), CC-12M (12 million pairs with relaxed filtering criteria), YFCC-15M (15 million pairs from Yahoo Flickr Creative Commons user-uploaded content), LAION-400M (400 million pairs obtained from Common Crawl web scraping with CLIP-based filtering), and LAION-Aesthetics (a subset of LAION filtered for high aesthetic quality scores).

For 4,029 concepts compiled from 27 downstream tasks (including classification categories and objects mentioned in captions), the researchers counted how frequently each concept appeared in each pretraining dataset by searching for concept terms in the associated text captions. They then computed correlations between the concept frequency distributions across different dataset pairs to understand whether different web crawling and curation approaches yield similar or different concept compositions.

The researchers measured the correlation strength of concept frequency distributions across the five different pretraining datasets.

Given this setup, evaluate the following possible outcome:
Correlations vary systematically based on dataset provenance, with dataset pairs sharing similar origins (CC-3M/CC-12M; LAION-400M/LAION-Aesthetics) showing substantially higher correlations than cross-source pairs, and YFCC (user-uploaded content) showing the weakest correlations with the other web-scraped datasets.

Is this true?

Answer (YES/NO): NO